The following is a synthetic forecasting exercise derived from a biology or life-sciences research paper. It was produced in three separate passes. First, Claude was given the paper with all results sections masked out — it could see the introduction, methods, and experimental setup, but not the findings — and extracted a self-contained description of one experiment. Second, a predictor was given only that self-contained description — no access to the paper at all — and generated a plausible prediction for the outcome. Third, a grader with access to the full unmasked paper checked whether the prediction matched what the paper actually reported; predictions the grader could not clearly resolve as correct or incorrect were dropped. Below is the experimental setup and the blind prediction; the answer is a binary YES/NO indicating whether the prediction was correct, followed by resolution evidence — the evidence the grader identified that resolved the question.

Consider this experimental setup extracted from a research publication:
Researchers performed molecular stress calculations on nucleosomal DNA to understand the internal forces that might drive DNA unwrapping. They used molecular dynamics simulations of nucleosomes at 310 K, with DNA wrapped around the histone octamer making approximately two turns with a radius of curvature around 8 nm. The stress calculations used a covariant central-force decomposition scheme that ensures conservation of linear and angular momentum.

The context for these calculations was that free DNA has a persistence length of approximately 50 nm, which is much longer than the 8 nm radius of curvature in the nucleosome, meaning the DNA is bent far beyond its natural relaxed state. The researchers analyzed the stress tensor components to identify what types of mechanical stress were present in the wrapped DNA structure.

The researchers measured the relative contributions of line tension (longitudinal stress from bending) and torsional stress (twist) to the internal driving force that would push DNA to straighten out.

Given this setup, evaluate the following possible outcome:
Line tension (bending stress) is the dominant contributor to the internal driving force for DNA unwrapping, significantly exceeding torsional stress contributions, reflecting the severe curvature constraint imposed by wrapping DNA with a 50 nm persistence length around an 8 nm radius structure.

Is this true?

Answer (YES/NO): YES